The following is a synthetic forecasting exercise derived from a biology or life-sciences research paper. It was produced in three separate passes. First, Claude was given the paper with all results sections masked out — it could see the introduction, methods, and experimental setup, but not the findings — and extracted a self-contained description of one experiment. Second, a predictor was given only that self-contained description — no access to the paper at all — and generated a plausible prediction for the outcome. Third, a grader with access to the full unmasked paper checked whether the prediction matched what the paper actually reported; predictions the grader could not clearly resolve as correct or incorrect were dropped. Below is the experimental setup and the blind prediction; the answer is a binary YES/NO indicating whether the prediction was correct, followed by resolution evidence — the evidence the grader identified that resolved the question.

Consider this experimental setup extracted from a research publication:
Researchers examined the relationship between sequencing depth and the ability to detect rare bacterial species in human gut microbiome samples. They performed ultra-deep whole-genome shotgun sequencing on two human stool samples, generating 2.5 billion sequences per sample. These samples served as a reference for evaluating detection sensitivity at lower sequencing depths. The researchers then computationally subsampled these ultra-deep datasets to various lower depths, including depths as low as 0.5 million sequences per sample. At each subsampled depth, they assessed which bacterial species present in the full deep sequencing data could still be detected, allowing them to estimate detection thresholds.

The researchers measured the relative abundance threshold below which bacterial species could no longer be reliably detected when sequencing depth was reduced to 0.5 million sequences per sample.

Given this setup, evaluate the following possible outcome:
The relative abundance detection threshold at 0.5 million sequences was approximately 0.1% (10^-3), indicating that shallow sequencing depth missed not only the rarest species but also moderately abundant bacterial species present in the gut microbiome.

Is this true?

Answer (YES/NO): NO